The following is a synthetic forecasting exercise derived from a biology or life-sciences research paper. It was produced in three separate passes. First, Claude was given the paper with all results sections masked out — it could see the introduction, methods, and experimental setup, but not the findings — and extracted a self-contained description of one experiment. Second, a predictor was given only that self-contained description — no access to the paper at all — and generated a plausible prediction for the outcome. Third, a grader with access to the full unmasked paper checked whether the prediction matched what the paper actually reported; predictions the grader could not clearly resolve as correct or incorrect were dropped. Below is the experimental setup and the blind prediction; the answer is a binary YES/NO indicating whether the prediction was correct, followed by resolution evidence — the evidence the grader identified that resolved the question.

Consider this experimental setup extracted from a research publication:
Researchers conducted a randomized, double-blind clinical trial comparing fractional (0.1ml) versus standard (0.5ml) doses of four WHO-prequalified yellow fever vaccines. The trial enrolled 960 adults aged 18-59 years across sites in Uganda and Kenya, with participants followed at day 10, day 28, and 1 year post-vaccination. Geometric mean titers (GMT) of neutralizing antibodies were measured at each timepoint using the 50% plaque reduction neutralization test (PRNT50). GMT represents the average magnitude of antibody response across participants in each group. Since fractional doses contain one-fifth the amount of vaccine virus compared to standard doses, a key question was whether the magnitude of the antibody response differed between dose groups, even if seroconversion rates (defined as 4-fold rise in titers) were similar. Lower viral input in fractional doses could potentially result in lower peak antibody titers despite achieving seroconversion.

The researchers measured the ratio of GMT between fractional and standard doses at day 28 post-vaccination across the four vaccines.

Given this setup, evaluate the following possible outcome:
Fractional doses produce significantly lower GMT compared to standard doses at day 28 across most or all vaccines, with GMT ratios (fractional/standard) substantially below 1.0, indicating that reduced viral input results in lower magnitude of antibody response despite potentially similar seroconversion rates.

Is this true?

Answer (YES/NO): NO